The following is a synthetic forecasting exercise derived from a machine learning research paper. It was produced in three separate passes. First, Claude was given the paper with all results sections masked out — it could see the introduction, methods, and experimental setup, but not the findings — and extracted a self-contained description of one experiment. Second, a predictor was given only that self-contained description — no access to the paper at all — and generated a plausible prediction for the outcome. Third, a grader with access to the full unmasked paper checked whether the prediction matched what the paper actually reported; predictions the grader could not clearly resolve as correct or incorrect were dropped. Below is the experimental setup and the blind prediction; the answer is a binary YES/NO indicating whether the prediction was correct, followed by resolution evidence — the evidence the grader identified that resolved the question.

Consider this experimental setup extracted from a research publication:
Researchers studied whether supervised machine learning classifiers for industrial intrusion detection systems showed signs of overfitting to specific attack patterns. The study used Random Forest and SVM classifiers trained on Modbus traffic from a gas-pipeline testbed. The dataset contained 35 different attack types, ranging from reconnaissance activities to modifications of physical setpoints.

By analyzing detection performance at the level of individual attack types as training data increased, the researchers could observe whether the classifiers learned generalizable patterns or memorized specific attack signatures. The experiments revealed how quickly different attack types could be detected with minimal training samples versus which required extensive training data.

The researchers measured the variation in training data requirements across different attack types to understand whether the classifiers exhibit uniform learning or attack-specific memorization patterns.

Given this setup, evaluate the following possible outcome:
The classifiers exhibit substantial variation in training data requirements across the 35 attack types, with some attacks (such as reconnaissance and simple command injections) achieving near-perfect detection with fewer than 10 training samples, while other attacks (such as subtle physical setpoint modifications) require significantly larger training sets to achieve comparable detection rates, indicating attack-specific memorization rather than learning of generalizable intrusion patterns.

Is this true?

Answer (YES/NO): YES